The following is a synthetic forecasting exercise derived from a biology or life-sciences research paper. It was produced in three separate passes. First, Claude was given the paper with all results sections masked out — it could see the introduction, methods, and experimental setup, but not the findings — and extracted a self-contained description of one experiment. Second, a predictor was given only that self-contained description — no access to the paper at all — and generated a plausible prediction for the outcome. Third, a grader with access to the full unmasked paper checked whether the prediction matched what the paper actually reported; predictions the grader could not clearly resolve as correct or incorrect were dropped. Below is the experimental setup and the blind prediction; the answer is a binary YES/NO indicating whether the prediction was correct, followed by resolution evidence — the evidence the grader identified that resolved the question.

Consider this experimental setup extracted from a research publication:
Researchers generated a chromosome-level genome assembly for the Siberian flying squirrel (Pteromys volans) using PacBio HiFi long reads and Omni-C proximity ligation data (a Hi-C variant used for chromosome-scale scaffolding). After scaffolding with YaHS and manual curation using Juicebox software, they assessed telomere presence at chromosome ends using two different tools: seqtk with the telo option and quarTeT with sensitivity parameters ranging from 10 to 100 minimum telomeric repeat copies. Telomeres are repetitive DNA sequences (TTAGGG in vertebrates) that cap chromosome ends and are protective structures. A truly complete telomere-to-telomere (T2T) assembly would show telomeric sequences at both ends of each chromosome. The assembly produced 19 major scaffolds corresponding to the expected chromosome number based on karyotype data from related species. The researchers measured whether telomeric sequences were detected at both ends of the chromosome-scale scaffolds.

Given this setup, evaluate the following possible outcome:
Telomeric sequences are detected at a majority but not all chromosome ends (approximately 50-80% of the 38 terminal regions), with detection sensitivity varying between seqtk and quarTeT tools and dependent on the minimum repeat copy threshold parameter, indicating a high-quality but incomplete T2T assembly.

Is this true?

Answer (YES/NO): NO